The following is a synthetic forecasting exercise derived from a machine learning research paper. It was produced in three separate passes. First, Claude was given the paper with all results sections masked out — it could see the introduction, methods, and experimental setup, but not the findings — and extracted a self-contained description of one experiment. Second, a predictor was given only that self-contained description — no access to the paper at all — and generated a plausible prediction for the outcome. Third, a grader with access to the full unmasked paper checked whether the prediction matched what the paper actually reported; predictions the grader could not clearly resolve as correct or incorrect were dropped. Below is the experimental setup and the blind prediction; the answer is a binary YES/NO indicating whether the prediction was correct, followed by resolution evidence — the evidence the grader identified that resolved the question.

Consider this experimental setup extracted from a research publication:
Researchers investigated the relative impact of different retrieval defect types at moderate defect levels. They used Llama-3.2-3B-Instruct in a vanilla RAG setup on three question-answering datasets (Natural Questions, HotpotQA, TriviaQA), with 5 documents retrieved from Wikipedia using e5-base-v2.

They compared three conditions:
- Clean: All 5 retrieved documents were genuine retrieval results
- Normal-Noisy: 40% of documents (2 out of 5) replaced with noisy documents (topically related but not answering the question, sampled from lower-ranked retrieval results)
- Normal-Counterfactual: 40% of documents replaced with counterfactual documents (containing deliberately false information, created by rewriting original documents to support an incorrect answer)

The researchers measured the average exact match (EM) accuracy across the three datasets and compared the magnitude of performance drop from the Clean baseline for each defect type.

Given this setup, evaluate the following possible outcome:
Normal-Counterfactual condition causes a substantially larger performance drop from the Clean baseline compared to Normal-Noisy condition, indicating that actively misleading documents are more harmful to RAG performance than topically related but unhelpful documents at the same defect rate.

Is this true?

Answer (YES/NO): YES